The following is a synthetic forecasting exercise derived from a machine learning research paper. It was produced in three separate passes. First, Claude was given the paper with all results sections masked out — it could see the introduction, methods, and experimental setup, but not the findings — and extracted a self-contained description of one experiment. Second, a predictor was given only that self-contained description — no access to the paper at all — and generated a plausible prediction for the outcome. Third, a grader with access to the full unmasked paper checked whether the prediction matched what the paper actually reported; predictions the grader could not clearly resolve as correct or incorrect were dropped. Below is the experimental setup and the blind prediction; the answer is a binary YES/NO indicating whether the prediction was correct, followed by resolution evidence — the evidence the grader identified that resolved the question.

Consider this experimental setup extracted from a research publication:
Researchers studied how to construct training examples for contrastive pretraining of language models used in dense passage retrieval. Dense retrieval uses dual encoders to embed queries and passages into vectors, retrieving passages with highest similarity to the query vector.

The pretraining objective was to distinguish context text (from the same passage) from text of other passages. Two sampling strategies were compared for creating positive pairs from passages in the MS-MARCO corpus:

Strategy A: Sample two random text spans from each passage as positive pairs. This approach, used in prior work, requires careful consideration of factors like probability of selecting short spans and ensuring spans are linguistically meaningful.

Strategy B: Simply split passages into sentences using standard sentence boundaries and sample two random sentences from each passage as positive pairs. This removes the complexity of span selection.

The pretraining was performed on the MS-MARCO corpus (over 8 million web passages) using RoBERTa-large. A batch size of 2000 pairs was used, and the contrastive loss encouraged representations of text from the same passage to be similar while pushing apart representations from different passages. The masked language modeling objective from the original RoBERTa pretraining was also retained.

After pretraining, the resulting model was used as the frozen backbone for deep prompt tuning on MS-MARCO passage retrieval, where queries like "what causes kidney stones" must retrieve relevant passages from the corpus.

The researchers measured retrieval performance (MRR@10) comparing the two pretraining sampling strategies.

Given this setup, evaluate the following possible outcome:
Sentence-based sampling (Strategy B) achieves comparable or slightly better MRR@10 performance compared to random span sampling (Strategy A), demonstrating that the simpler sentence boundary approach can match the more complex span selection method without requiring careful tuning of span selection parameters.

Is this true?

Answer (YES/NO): NO